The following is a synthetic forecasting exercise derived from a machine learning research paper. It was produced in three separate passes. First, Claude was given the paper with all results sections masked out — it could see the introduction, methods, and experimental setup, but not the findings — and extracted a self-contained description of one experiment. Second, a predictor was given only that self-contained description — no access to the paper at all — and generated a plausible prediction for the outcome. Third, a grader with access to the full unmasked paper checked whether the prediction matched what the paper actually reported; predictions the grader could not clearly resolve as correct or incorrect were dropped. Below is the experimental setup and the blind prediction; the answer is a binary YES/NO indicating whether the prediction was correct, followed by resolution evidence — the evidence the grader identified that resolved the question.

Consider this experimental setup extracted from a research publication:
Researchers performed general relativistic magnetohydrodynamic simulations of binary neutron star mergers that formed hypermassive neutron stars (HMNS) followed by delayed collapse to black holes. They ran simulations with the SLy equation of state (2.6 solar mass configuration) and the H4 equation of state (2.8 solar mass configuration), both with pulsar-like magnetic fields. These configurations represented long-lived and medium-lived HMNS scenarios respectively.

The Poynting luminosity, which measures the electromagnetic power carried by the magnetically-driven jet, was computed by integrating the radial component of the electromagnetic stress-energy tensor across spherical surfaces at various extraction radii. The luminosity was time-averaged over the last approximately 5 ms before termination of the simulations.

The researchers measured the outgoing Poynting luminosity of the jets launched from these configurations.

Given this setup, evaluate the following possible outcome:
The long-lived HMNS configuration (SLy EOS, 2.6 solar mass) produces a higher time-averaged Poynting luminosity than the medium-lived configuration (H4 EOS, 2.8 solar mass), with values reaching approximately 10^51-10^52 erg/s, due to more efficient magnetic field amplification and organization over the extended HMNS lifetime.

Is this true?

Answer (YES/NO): NO